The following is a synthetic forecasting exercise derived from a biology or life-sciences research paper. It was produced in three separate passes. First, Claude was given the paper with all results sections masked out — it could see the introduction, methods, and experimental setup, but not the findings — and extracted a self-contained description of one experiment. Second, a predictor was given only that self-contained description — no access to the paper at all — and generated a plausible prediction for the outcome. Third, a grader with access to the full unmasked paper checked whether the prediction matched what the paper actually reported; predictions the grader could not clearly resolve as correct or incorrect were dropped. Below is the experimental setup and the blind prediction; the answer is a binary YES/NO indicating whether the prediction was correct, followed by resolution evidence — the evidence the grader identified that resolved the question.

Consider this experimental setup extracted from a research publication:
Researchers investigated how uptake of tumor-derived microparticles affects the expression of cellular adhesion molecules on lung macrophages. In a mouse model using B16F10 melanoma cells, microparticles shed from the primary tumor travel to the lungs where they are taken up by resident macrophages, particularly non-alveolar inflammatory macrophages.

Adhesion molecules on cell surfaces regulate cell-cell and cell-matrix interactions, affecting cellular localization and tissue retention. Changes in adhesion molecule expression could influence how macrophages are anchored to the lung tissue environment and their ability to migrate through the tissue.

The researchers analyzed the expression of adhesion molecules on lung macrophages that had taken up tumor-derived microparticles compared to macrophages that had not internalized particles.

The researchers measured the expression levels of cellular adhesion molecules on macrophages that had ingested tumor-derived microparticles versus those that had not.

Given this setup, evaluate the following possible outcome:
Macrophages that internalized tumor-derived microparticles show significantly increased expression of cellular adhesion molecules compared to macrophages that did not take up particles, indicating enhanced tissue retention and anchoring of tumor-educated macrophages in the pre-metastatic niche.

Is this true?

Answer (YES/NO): YES